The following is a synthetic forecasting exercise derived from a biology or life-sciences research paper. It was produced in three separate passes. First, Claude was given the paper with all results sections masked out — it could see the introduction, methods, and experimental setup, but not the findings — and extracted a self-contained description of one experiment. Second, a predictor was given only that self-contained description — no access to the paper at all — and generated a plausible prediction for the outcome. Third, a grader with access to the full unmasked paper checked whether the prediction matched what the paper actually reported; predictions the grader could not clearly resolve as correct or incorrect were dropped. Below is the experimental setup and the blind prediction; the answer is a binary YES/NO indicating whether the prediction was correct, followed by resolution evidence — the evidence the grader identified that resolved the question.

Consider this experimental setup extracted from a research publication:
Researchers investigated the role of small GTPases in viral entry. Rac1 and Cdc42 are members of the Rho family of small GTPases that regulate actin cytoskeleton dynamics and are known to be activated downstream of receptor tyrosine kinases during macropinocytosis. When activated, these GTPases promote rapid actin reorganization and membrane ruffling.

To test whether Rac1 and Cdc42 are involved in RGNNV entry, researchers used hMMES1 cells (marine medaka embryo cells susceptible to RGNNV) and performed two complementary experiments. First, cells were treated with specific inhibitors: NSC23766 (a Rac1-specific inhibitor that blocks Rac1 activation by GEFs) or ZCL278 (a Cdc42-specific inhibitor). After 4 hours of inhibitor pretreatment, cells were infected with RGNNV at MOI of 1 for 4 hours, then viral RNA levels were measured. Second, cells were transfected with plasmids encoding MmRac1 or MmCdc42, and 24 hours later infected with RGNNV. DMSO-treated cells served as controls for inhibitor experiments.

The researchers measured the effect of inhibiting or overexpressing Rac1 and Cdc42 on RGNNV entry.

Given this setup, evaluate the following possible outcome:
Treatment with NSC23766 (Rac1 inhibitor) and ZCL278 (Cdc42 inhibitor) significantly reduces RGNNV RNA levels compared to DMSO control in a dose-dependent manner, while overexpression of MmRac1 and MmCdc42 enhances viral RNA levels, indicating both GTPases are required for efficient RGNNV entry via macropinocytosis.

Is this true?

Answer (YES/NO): NO